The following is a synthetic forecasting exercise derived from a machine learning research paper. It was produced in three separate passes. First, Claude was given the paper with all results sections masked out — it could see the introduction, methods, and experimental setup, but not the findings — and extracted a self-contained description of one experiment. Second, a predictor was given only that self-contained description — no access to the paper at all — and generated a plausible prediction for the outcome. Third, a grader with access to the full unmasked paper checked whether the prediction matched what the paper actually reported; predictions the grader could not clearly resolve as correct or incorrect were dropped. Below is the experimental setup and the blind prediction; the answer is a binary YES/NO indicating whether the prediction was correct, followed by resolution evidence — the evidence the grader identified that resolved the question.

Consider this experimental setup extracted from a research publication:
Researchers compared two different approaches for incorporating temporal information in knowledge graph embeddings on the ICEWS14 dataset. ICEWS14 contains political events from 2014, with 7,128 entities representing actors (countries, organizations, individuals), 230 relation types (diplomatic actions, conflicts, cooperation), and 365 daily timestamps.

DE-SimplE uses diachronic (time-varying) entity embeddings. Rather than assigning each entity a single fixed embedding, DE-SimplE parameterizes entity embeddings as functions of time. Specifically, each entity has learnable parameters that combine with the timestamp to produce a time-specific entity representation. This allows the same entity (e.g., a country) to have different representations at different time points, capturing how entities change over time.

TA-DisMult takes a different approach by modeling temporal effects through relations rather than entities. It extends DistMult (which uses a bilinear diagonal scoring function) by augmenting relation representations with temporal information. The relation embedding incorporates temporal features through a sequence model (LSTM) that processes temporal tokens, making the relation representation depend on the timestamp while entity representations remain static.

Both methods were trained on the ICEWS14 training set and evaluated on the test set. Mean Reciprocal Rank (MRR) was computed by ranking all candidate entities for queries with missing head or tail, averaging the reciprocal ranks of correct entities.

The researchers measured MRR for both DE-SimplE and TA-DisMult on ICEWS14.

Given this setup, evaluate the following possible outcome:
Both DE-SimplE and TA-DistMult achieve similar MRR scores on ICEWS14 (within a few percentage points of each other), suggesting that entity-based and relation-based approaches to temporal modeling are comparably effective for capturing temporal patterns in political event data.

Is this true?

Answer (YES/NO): NO